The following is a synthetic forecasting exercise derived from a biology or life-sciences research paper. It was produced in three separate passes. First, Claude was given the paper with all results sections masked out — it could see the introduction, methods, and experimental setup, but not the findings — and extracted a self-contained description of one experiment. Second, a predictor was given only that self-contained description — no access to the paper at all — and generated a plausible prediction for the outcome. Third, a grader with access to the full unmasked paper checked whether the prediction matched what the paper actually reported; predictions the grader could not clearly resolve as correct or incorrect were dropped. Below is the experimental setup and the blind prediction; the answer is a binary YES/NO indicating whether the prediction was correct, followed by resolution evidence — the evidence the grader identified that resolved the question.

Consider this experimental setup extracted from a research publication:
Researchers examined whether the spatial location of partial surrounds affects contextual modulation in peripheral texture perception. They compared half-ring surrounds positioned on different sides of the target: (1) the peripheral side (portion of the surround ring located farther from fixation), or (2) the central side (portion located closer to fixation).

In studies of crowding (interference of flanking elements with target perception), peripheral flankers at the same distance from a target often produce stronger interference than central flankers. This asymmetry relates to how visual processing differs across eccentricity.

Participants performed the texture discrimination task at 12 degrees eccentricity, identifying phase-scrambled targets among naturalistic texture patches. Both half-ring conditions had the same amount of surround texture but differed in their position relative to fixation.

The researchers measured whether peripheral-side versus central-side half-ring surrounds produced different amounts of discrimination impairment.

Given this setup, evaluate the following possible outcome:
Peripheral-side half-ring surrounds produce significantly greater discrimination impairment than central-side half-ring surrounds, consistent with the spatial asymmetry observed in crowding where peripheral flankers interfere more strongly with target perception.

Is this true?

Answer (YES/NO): NO